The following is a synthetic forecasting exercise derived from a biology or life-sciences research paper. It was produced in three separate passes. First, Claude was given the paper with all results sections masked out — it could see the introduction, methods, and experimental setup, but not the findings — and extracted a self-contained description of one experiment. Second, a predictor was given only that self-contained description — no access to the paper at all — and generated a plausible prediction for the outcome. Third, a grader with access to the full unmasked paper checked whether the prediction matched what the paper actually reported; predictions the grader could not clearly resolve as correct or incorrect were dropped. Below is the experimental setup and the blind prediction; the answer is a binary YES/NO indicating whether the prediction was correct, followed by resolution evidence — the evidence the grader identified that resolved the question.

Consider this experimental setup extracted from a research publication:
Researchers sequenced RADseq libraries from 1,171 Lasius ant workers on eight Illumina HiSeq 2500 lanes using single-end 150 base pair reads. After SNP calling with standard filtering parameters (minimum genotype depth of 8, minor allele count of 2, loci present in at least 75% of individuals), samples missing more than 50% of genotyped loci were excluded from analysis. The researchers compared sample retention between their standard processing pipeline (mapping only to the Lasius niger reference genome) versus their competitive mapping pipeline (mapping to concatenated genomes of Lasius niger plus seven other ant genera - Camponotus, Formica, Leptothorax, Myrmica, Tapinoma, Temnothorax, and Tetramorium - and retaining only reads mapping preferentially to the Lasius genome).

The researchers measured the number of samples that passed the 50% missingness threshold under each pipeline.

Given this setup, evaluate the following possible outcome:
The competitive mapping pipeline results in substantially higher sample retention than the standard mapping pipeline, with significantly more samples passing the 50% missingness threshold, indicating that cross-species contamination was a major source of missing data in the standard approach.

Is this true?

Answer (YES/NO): NO